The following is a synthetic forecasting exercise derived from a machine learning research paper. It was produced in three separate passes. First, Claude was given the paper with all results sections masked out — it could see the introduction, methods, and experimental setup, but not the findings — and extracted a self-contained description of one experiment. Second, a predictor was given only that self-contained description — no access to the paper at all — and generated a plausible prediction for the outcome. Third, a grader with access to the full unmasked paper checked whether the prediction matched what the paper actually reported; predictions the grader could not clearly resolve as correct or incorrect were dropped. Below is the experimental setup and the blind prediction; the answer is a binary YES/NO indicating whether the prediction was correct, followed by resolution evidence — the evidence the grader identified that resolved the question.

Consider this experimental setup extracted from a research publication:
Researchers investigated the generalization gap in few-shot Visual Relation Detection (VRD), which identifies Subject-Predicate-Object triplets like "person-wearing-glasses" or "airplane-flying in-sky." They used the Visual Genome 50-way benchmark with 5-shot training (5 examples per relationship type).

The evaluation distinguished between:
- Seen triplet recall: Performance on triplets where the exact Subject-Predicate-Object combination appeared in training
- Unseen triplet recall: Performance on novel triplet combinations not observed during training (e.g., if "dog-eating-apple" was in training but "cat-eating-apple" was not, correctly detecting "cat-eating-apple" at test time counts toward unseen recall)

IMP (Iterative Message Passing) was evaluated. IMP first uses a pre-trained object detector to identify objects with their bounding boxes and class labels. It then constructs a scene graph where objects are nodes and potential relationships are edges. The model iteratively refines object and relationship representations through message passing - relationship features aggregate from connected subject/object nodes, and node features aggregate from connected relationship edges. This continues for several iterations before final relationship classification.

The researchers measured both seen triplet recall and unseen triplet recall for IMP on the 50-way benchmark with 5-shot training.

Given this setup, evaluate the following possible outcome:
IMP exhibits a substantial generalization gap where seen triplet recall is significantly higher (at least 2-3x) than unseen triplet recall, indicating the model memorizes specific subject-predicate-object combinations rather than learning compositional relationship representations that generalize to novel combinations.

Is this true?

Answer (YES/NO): YES